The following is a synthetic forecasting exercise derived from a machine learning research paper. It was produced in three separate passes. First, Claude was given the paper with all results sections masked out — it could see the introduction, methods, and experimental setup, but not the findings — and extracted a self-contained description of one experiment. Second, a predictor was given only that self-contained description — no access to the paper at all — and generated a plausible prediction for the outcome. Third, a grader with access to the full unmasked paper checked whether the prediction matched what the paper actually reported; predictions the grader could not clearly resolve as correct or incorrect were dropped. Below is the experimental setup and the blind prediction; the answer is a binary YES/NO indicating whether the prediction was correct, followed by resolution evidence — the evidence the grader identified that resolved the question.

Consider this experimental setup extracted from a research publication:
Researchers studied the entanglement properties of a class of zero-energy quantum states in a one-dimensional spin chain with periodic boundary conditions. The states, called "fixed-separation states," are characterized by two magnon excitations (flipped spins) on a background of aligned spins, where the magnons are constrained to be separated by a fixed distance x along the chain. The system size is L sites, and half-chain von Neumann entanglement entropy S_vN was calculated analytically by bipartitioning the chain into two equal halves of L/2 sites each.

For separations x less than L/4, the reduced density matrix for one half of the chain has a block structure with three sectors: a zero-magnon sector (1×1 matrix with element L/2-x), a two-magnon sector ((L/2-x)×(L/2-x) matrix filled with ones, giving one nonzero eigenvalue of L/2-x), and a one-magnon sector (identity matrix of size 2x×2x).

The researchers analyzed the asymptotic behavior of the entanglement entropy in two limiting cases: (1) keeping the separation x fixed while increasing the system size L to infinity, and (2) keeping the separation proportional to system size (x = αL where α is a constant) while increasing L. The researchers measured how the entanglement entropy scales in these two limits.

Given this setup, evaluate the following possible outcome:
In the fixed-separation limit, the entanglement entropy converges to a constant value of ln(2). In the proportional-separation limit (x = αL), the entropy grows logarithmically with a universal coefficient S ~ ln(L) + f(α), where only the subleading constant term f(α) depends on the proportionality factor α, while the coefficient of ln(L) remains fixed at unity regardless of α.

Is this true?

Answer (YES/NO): NO